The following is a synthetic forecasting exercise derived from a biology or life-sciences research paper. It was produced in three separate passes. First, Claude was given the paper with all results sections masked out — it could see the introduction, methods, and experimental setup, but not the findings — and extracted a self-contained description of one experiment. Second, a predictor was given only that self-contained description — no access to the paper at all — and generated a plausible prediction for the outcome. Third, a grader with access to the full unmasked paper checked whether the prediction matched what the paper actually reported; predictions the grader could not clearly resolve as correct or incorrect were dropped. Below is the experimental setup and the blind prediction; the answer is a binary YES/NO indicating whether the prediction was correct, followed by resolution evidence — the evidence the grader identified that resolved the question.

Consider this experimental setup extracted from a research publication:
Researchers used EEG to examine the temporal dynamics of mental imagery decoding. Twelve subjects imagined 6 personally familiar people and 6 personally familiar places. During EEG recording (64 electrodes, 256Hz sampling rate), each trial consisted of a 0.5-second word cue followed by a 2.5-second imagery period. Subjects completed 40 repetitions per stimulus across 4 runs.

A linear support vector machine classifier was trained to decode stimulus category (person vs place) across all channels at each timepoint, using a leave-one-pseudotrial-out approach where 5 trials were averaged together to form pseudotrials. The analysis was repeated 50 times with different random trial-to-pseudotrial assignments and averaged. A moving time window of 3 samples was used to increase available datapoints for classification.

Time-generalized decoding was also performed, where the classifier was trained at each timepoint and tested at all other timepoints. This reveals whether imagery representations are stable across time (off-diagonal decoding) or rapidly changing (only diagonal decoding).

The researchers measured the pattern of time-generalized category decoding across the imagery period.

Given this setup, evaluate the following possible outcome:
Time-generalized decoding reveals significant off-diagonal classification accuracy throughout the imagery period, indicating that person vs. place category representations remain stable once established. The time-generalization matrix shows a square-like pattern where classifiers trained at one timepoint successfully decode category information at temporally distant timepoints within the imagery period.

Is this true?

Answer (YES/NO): NO